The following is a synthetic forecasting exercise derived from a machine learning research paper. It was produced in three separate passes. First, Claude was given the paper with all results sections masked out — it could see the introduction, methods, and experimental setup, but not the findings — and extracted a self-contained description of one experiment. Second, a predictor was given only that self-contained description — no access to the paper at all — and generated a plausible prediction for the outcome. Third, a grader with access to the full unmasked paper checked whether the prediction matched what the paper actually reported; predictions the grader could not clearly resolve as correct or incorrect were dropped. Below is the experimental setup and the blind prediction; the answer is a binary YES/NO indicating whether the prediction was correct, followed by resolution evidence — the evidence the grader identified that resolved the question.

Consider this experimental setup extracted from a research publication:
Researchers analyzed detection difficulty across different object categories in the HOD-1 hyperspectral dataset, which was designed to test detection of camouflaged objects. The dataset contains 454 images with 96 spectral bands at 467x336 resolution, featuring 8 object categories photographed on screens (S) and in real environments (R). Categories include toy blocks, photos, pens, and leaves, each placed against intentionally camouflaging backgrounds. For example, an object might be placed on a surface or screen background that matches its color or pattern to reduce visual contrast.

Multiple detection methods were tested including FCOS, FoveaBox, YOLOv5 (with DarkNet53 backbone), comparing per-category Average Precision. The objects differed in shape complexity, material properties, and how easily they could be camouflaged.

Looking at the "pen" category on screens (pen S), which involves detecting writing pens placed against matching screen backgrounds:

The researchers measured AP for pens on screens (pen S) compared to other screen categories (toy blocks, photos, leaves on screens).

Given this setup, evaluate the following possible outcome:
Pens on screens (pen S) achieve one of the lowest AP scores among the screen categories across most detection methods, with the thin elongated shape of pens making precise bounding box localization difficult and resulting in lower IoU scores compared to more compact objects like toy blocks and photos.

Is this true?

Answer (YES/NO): NO